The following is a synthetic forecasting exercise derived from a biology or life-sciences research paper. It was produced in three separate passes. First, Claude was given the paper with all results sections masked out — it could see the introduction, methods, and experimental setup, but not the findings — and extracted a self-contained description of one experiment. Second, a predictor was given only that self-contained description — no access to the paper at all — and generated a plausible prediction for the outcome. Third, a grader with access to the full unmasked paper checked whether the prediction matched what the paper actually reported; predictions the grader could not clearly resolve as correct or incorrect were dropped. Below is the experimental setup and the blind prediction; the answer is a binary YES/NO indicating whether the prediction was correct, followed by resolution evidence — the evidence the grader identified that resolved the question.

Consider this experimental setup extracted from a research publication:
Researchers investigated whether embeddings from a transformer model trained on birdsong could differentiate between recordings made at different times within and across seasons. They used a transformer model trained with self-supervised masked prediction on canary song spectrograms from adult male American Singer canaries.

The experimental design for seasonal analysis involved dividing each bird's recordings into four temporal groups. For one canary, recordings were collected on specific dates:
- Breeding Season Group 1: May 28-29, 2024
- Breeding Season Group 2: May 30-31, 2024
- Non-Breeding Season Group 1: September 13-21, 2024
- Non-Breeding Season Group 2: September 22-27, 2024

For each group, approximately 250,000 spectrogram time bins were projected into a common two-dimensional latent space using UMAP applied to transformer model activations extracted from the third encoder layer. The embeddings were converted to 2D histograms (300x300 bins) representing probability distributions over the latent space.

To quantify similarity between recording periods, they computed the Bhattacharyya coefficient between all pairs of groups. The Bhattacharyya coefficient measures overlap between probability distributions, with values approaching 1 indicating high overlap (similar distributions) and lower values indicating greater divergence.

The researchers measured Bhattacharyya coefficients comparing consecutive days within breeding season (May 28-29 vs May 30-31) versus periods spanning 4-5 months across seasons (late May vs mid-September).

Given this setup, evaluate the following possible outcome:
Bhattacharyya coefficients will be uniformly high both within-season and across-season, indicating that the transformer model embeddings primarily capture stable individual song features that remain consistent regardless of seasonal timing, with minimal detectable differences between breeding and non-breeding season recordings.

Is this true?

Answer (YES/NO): NO